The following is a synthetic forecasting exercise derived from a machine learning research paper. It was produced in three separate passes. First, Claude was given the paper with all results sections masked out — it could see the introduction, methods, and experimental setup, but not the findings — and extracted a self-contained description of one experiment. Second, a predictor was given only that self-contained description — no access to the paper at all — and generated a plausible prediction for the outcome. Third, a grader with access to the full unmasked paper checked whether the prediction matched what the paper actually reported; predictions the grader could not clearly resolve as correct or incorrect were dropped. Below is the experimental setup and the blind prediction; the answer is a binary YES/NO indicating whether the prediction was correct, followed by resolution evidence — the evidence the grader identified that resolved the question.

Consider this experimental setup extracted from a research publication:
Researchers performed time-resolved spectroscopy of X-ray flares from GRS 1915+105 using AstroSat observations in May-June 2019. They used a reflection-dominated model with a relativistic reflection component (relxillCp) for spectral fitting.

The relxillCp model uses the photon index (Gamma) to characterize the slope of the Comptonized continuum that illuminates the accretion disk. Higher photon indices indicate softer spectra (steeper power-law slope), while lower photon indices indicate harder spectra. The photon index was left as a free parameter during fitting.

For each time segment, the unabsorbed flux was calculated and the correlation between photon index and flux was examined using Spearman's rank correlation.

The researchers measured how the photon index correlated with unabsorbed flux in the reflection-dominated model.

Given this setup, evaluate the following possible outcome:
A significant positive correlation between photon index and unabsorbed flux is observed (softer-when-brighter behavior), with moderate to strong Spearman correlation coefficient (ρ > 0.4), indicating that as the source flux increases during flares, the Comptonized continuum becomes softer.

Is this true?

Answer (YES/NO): NO